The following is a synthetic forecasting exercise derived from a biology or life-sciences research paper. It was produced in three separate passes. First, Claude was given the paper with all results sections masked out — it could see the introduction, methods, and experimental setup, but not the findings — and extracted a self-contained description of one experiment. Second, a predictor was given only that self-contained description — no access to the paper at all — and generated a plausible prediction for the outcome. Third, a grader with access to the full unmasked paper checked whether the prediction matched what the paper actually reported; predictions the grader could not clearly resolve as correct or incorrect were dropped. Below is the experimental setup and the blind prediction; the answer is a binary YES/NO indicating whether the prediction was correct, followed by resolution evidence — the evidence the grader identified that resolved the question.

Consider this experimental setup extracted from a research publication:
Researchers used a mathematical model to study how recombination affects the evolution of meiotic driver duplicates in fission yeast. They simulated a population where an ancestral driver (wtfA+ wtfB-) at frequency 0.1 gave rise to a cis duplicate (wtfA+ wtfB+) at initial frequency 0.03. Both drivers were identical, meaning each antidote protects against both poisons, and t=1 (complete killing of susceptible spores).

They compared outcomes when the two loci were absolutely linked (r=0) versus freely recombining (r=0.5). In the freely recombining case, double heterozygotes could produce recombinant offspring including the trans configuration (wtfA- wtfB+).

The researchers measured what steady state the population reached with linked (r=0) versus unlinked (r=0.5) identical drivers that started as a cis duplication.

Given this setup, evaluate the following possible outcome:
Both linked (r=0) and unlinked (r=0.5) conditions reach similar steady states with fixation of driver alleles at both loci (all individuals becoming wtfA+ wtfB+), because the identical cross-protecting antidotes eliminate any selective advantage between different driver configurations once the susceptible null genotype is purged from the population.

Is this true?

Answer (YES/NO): NO